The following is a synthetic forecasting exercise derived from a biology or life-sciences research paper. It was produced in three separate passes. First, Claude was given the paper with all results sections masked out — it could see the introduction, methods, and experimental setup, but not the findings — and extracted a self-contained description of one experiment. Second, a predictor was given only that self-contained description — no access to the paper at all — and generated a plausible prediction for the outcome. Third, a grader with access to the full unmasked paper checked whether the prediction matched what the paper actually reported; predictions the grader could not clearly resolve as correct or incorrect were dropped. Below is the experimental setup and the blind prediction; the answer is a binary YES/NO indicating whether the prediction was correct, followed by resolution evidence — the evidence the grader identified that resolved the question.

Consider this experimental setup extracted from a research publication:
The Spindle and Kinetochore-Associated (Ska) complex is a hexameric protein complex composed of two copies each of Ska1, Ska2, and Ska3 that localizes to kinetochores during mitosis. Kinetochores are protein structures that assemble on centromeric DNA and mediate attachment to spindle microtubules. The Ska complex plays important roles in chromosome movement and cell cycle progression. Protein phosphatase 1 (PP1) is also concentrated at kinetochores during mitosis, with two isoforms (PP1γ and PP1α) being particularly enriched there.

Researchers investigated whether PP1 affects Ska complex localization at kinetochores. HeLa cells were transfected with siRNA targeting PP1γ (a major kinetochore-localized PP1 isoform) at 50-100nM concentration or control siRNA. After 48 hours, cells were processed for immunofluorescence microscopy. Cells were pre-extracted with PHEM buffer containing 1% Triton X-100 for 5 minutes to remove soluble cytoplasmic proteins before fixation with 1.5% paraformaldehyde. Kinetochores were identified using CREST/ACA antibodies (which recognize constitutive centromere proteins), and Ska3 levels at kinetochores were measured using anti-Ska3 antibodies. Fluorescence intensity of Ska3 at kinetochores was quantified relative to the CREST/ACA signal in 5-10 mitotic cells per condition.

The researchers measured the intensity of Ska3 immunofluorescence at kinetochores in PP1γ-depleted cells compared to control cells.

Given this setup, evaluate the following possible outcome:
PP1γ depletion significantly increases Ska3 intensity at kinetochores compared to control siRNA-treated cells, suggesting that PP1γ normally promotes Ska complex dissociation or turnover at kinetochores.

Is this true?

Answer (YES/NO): NO